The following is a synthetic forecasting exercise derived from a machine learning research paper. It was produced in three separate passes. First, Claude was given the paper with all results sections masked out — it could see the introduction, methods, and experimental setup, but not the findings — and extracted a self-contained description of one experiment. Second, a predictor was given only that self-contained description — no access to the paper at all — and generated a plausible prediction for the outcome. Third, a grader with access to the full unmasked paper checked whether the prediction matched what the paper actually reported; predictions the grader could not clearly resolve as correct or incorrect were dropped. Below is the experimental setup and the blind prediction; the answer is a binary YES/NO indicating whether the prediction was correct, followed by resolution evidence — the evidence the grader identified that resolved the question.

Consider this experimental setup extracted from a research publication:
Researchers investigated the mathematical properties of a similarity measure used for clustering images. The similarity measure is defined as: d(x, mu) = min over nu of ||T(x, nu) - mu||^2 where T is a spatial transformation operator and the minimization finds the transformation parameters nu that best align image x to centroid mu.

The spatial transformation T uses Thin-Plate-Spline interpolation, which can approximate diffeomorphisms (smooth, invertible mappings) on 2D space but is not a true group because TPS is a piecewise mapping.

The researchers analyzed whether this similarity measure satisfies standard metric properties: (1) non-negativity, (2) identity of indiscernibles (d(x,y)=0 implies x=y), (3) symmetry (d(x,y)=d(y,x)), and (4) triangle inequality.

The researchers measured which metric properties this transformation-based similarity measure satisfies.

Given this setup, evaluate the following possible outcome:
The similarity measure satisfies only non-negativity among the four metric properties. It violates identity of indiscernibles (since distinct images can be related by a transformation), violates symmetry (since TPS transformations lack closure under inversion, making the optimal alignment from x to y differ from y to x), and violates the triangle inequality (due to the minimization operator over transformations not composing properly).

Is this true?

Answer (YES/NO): YES